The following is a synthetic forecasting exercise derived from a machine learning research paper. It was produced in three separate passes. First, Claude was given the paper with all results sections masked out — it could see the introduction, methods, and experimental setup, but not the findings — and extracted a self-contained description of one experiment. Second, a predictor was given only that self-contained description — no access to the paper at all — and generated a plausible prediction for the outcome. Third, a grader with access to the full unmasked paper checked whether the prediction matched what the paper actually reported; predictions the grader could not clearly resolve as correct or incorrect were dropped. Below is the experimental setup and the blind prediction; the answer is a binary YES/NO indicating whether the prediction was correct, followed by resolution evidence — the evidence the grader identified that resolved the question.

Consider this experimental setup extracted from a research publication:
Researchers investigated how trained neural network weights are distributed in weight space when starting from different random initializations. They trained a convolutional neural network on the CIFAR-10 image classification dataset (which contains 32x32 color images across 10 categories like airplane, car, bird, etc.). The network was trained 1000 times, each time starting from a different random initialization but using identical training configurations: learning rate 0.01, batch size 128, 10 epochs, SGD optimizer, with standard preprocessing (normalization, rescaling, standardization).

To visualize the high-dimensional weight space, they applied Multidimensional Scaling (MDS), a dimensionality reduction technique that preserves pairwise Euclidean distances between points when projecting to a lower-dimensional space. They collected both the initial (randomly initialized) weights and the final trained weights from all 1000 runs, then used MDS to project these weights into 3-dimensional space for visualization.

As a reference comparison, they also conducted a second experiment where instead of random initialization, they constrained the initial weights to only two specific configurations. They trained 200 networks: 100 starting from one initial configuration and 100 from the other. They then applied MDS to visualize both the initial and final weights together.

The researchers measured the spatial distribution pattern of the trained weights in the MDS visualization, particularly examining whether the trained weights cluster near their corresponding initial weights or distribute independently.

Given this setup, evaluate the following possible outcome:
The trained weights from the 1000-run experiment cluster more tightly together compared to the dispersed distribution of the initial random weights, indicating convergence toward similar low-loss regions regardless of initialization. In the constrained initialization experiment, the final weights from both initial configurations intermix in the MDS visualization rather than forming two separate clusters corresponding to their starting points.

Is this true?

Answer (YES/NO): NO